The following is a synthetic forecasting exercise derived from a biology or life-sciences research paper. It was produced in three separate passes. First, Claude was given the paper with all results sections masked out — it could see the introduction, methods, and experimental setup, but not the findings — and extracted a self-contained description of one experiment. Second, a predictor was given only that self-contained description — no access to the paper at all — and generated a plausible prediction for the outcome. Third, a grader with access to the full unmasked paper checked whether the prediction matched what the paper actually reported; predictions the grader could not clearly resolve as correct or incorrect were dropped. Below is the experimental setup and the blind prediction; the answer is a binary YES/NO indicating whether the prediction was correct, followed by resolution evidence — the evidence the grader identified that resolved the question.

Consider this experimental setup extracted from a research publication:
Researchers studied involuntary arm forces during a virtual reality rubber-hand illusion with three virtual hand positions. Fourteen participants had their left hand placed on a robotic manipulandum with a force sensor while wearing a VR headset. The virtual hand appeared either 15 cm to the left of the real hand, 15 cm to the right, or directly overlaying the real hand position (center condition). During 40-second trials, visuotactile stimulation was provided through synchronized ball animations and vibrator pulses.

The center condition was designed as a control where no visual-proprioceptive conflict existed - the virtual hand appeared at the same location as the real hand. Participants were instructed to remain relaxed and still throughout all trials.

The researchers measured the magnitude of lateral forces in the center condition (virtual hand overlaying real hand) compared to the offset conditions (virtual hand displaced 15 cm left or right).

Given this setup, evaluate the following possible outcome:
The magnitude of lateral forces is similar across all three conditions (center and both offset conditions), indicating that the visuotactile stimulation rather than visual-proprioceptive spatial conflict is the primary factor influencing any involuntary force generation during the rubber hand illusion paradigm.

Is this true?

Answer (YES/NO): NO